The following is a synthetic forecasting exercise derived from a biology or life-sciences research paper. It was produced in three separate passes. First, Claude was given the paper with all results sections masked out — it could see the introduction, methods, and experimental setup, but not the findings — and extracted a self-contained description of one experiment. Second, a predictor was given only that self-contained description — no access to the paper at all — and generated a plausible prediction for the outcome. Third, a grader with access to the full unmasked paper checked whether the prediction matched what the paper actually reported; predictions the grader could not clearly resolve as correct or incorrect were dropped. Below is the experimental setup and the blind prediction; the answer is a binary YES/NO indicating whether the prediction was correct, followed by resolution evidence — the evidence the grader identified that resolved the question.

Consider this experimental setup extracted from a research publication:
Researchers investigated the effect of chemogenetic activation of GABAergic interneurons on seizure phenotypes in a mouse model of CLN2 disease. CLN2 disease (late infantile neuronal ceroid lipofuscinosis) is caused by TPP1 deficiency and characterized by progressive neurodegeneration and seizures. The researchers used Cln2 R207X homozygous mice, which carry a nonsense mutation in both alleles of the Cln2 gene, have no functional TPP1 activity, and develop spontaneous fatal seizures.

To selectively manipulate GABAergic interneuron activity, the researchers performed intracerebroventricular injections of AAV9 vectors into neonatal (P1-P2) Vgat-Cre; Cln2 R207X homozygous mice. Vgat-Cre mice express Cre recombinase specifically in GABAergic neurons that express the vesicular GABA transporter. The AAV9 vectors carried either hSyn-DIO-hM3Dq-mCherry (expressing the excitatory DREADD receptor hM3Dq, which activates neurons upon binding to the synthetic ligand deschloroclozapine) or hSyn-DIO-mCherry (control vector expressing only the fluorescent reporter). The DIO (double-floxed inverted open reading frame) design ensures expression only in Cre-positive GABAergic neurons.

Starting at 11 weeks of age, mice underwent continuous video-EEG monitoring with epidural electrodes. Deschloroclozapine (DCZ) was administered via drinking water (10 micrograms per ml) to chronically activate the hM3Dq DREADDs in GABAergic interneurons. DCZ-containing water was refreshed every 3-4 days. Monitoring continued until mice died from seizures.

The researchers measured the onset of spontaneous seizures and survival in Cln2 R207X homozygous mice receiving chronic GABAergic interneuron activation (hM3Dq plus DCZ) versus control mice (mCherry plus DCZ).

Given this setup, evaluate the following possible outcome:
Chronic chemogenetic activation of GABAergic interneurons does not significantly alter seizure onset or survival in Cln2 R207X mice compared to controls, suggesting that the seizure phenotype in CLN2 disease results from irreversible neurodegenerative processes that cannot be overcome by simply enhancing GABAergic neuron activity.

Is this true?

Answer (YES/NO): NO